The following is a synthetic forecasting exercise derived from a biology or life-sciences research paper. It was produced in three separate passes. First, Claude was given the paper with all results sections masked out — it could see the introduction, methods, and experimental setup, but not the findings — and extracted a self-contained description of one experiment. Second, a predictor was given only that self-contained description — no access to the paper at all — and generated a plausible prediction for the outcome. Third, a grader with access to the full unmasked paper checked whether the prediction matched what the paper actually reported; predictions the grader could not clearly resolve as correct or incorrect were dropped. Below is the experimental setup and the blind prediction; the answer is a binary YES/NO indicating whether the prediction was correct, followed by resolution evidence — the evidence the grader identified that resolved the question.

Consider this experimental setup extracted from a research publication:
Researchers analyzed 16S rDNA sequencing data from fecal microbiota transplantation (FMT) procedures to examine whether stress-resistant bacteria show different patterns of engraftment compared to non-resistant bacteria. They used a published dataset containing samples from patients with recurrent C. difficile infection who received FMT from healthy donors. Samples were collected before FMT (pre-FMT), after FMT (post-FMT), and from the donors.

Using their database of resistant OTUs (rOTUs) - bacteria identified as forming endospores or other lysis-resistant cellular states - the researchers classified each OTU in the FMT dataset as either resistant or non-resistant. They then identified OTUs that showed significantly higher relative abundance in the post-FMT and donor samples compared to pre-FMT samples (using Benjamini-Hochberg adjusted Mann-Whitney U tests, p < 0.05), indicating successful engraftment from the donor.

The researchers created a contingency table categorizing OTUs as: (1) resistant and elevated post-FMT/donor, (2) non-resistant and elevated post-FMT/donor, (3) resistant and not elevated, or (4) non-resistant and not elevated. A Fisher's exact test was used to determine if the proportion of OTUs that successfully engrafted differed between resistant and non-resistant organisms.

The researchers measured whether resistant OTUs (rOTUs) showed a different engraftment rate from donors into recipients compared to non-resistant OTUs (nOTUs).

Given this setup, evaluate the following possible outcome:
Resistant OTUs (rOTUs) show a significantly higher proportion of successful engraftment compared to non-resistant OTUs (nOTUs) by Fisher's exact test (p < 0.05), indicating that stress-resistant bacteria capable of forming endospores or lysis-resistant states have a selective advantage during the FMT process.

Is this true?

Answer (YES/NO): YES